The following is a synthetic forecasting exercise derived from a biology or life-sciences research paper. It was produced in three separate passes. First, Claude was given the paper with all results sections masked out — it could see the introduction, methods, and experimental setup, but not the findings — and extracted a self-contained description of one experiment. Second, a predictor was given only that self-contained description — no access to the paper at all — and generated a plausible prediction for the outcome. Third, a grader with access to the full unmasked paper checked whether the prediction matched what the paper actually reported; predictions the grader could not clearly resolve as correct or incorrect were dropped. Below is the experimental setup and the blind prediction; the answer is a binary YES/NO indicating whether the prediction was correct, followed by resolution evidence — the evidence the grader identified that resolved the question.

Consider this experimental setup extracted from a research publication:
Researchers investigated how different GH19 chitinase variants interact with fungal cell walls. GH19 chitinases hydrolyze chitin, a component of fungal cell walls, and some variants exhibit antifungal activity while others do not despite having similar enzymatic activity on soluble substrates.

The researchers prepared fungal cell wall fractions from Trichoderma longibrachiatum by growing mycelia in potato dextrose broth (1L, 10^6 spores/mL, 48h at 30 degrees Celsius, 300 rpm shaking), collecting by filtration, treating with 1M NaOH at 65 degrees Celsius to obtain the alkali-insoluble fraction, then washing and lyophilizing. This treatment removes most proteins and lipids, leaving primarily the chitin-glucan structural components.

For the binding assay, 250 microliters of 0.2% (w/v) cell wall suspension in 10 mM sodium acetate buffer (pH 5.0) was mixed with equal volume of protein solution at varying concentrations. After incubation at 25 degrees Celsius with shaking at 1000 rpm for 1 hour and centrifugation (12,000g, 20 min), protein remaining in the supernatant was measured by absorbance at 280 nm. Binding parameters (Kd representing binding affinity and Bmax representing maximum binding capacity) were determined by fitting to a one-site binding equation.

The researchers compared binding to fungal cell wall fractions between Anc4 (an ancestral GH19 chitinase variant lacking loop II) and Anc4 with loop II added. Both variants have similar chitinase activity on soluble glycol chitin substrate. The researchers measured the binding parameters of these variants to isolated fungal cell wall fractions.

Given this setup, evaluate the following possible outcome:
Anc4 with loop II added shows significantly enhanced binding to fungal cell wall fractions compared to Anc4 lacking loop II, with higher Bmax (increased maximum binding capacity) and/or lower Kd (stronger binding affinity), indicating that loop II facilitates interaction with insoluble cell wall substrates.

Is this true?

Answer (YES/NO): NO